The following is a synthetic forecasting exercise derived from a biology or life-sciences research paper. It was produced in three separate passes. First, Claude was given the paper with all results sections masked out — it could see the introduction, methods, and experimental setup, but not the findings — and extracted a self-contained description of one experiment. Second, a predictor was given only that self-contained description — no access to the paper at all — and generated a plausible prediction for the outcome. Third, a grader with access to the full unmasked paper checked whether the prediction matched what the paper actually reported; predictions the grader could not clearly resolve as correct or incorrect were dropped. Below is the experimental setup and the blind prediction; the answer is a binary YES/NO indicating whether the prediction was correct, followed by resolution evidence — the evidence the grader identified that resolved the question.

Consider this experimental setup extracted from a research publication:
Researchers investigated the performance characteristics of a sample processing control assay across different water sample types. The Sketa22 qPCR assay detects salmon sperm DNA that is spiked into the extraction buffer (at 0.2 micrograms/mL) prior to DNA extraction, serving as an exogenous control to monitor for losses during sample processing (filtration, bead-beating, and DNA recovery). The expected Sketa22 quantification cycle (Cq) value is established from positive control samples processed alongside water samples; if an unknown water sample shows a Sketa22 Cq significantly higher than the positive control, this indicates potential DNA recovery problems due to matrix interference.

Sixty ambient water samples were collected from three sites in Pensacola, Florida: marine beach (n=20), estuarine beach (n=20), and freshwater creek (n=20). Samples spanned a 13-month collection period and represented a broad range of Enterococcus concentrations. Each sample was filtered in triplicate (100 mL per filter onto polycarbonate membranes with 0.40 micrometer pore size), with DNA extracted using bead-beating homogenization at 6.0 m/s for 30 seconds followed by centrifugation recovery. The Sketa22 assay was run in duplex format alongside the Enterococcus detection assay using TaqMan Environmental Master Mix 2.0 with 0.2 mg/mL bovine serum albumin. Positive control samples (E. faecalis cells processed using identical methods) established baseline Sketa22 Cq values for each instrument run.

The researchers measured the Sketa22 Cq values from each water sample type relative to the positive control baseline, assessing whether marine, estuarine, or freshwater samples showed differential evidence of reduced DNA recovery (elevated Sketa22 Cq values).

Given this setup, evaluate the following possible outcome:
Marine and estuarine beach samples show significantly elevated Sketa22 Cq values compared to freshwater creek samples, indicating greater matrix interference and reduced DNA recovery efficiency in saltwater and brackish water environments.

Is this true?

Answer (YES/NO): NO